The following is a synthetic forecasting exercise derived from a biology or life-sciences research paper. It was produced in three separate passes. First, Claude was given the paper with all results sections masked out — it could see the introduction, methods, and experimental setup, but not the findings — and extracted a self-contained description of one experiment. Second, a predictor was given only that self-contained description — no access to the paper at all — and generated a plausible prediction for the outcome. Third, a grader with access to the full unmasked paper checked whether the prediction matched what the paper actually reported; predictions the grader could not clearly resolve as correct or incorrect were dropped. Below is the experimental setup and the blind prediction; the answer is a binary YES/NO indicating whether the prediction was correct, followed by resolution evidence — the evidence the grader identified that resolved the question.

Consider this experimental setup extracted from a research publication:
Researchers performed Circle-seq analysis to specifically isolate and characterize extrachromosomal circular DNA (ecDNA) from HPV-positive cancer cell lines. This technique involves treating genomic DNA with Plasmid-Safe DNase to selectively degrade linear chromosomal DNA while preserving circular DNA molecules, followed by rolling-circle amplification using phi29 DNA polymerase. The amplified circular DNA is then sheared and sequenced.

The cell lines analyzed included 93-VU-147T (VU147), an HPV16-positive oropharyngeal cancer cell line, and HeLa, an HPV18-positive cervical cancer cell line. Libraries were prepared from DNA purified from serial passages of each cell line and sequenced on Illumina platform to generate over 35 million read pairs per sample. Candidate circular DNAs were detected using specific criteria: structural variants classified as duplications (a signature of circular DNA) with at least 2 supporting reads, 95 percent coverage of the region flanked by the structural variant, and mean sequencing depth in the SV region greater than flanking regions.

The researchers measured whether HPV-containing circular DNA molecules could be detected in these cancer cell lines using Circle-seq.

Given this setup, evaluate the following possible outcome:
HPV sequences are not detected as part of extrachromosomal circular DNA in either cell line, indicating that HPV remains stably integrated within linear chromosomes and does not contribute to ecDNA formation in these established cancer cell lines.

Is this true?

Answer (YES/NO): NO